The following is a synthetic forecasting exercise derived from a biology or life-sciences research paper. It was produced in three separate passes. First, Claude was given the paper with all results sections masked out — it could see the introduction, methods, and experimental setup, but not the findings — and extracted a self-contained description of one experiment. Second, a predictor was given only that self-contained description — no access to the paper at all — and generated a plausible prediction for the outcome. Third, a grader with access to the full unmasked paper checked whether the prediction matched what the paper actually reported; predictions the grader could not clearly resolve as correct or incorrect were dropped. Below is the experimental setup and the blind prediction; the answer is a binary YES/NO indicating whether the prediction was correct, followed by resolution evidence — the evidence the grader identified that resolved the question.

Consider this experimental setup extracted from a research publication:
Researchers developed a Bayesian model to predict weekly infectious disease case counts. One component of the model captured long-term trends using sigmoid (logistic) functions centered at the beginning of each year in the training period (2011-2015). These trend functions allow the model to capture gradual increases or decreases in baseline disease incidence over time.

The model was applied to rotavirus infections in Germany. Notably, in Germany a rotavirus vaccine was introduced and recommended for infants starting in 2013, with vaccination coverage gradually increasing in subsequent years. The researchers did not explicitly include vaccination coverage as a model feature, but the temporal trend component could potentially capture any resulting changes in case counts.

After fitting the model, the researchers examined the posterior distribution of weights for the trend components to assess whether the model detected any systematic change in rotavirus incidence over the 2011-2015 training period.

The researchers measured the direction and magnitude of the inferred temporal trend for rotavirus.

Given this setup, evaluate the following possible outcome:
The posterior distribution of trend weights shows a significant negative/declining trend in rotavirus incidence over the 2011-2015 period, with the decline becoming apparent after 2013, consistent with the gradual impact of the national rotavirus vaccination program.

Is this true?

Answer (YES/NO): NO